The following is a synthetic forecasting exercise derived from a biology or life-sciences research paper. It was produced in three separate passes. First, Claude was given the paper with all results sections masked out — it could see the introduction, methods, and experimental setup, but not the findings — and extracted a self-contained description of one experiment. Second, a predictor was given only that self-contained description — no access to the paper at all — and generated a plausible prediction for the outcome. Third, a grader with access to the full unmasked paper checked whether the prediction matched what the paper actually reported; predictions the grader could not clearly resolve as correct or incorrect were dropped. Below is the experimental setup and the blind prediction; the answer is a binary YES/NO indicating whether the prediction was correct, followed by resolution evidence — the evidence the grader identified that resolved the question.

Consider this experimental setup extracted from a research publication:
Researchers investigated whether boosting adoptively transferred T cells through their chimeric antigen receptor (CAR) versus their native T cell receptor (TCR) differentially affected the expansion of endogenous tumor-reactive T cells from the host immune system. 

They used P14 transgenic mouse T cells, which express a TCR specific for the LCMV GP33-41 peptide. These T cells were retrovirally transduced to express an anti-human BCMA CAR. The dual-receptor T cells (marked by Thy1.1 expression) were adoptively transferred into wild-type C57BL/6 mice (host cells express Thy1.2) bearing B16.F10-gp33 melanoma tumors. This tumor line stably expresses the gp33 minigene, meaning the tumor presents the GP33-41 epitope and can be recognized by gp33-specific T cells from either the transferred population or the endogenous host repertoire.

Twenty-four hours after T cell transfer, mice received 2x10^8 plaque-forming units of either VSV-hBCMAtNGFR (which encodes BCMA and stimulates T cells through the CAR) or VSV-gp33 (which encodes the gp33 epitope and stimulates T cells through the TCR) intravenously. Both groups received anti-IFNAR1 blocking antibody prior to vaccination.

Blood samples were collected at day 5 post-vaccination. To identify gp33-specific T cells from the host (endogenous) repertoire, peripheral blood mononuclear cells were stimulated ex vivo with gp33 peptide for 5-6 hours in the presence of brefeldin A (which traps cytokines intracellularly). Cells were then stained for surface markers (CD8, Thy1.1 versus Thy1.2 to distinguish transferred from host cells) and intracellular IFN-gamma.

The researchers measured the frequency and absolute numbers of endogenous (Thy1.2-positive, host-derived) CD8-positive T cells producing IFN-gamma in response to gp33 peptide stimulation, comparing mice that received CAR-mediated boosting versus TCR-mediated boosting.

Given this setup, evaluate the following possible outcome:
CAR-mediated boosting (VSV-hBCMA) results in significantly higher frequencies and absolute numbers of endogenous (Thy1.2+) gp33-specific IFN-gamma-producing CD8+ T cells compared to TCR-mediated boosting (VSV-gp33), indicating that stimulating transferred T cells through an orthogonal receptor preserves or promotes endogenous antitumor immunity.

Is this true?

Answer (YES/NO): NO